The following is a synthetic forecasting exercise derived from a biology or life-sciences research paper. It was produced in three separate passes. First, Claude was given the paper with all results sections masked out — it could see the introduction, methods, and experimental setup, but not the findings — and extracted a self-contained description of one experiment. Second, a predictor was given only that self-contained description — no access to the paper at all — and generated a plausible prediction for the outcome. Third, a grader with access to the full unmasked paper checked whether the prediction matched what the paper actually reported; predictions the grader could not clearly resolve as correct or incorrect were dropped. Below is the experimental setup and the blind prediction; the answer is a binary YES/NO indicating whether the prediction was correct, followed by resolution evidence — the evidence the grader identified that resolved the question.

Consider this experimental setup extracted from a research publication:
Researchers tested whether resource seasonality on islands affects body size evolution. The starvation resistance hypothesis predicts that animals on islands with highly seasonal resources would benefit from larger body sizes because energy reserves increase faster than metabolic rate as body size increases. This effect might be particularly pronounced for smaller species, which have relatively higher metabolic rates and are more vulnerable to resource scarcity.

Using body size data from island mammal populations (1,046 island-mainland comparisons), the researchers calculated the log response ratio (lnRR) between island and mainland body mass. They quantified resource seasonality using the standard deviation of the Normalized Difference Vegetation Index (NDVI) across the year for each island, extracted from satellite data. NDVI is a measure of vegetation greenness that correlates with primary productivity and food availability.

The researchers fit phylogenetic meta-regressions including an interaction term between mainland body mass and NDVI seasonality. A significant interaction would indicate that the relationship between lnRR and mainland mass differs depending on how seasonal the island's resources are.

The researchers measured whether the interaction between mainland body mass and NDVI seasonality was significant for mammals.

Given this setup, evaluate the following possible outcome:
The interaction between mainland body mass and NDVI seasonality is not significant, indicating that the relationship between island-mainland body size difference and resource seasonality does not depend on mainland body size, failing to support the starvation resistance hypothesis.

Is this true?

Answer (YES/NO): YES